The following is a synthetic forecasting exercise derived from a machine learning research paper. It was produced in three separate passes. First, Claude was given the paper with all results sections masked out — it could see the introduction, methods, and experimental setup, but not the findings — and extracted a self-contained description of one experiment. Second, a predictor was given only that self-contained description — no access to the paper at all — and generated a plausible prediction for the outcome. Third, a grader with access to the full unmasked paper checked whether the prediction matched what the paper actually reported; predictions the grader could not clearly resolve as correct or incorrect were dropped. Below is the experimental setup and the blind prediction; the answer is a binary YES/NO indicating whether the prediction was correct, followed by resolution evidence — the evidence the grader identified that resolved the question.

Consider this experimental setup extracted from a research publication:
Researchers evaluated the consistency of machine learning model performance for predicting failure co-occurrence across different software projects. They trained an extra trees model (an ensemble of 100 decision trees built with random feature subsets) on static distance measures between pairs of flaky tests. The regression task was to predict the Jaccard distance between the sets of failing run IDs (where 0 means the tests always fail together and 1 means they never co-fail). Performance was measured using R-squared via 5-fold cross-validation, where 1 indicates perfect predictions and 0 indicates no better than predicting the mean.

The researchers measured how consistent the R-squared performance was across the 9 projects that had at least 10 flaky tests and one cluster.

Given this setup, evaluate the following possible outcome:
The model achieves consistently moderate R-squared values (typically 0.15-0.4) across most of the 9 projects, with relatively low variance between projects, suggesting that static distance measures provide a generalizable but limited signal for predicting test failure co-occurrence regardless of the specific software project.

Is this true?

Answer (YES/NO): NO